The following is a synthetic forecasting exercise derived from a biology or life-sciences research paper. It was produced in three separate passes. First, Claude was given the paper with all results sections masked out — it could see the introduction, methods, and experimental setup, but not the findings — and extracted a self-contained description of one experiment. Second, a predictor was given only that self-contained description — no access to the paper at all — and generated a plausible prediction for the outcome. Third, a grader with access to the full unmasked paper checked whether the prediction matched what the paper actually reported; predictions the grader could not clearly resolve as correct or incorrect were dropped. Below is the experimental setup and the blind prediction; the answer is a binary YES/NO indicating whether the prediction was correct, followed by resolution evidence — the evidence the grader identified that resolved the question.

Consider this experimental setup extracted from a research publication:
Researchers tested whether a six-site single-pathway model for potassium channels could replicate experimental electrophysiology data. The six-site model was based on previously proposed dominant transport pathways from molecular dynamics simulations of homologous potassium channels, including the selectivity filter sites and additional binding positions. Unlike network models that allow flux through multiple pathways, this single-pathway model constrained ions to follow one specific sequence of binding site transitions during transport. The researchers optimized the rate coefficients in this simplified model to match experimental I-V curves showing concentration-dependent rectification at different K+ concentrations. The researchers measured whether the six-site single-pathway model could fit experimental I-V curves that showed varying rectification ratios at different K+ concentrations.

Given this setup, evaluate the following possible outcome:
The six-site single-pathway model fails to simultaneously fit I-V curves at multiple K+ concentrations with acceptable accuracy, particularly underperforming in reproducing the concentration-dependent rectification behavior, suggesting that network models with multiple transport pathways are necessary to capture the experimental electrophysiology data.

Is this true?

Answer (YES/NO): YES